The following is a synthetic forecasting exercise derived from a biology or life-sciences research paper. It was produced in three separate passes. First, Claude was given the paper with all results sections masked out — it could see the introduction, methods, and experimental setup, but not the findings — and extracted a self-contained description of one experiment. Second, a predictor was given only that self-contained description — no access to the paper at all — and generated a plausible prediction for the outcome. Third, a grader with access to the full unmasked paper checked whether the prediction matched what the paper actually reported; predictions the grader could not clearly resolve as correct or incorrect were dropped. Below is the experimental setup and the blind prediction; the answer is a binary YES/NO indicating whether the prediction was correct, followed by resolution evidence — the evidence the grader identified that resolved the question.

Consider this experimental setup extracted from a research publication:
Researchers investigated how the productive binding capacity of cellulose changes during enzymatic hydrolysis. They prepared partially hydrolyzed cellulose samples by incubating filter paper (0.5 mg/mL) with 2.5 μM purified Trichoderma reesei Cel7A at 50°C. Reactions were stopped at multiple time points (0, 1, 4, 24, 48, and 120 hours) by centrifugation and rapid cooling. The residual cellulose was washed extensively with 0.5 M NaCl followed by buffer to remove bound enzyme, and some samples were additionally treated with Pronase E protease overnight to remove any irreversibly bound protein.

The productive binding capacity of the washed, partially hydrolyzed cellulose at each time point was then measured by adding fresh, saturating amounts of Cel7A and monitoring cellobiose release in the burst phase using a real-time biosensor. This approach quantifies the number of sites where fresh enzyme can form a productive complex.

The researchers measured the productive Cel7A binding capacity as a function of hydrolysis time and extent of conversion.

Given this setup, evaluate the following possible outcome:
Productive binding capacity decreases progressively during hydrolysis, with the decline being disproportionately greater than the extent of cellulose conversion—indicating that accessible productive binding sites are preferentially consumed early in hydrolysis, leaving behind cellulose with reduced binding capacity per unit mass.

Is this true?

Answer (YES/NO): YES